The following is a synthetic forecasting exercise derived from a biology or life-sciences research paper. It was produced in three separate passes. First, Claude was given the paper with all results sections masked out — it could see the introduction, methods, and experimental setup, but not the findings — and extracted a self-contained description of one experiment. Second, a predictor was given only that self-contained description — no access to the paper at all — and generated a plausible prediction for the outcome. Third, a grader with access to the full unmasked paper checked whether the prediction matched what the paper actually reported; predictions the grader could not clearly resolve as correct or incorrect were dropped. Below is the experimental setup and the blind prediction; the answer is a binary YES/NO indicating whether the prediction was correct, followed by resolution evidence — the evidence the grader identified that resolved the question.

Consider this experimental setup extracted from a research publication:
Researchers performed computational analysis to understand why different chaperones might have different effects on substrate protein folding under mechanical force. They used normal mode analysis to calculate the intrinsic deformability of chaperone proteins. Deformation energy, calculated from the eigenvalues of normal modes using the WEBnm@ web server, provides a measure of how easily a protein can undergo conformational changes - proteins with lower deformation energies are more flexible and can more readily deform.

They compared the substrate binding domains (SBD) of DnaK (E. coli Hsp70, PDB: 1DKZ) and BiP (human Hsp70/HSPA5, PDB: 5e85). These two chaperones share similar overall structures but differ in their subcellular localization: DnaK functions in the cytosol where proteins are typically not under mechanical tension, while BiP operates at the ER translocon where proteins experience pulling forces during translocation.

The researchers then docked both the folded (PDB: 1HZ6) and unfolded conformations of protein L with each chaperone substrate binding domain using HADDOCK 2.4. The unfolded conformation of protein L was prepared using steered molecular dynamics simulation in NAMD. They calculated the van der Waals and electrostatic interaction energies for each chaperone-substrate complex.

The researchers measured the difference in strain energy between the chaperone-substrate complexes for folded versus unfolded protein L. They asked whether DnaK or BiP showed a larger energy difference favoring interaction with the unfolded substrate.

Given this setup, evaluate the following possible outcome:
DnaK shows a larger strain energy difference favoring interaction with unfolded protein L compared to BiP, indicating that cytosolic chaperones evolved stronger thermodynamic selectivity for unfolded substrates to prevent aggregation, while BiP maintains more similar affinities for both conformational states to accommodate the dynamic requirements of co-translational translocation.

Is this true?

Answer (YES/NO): YES